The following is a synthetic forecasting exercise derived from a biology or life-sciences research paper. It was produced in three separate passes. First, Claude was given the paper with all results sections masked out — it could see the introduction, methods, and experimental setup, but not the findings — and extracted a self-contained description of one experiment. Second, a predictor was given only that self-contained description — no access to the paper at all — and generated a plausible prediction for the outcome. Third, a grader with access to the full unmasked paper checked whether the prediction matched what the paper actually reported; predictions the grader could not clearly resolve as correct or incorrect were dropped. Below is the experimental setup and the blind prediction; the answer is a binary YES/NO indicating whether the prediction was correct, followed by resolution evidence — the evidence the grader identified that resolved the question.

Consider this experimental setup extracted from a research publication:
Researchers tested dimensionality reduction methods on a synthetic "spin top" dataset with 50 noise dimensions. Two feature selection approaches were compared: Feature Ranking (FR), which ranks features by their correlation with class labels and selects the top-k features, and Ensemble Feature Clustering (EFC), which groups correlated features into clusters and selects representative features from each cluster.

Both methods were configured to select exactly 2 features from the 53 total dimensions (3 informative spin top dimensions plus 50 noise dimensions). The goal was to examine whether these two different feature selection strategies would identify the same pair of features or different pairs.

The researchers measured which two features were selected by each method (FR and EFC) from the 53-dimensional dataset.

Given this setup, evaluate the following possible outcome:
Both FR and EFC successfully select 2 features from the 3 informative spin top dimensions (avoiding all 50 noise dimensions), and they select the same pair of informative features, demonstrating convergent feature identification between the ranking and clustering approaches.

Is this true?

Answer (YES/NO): YES